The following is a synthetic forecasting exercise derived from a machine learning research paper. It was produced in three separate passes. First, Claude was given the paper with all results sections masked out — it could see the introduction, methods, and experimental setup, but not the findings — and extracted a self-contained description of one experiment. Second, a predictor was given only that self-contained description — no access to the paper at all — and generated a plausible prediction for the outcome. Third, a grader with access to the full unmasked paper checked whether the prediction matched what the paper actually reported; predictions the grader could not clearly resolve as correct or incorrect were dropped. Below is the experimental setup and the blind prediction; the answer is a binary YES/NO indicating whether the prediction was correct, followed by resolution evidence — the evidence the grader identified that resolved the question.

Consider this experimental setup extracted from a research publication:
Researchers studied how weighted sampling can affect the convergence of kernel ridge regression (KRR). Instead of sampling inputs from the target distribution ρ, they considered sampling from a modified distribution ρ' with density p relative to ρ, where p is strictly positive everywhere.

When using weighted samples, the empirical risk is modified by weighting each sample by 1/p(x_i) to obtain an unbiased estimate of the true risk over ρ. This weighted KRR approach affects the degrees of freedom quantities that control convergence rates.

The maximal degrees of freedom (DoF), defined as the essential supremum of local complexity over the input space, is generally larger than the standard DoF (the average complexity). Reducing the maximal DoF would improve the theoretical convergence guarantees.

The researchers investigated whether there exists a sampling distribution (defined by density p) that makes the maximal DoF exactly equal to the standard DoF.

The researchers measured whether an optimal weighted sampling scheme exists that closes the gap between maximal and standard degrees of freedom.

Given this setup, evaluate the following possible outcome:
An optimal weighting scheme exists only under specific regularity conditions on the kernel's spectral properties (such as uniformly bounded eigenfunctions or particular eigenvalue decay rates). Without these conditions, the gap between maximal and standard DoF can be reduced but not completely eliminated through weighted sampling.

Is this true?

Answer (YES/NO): NO